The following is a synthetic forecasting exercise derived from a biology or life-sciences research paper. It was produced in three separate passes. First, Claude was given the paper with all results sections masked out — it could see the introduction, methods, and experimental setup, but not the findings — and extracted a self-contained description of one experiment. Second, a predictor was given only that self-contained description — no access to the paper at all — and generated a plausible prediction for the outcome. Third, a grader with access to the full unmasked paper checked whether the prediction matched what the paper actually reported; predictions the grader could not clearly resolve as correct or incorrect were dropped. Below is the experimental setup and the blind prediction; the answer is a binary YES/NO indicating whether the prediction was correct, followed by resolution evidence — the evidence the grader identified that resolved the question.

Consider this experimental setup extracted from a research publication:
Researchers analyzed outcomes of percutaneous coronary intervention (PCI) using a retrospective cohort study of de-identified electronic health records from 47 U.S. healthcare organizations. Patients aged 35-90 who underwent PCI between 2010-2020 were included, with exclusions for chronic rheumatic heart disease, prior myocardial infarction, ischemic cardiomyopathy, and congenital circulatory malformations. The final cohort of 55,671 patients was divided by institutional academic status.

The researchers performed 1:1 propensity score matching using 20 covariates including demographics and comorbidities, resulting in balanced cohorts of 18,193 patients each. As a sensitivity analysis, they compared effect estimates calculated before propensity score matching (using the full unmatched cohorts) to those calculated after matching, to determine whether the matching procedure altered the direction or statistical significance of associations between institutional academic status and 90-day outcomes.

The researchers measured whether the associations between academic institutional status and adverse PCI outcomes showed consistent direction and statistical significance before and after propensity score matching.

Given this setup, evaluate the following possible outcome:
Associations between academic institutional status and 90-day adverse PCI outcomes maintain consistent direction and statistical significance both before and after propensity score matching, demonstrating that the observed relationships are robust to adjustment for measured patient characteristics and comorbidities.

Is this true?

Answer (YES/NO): YES